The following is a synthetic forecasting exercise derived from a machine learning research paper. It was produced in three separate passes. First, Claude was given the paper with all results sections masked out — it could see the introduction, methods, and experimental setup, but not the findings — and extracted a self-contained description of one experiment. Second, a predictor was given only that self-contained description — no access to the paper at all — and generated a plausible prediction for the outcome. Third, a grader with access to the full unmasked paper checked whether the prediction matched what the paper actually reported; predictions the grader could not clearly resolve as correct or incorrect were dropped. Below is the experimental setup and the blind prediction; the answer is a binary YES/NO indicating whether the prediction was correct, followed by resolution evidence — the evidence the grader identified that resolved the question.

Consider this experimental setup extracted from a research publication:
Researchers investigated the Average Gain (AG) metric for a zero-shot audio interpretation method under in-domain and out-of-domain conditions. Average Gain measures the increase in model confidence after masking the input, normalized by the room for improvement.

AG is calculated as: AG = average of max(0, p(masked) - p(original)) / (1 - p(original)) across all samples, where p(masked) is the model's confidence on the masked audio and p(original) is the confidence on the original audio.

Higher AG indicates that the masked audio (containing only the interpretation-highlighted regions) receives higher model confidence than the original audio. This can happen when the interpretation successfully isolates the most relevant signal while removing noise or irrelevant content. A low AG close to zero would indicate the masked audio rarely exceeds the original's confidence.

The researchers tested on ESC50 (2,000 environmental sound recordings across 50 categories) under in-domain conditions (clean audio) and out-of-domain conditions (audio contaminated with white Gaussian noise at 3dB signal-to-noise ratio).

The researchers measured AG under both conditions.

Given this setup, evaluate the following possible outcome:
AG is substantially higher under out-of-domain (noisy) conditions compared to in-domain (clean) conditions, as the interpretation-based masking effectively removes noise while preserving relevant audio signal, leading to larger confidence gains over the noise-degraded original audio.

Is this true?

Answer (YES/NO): NO